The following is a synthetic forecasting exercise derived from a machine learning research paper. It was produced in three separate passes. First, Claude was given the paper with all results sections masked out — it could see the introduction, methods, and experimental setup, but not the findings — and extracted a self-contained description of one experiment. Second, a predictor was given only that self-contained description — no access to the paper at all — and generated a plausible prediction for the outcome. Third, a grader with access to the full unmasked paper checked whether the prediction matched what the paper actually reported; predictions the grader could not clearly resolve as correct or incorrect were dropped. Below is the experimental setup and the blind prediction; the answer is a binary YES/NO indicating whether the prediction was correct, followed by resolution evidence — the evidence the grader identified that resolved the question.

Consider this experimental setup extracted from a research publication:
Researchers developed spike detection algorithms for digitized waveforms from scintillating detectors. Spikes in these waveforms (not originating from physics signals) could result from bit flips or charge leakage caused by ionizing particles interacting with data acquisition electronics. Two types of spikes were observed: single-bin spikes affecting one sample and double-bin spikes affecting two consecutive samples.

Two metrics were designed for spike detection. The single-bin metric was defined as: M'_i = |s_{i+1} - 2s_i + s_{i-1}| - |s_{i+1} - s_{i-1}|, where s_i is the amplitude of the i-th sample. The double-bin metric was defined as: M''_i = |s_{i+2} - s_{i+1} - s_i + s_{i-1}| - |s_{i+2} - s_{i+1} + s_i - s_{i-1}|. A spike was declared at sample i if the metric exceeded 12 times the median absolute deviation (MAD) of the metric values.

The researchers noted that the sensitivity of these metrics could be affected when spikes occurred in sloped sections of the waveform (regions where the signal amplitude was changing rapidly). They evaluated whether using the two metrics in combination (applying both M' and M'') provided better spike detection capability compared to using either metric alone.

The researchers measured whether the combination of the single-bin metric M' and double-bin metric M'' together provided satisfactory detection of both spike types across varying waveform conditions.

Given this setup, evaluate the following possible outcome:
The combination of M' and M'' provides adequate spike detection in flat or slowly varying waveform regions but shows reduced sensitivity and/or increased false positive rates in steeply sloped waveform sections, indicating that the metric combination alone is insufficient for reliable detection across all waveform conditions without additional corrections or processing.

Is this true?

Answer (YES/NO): NO